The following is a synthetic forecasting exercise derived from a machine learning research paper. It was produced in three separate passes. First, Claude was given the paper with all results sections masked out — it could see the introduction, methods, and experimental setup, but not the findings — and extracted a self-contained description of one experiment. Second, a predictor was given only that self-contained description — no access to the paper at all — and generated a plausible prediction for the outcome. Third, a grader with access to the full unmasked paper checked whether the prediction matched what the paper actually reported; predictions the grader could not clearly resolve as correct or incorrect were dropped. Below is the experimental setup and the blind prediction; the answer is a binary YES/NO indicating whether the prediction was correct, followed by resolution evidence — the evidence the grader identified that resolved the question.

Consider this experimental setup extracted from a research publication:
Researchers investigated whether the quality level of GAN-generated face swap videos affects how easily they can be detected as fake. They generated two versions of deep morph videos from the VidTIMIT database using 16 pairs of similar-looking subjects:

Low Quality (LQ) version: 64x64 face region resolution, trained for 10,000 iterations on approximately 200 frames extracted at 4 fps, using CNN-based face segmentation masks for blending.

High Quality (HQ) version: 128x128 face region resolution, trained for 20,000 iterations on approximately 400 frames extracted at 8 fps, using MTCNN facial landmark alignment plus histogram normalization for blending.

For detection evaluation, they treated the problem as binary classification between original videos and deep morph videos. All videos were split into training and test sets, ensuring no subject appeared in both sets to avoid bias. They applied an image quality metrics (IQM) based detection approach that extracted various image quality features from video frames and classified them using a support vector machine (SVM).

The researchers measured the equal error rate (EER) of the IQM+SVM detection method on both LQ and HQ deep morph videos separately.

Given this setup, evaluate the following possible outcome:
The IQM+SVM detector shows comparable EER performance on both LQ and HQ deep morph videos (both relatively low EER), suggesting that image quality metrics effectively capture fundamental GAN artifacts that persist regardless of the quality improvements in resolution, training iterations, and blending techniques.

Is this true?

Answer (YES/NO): NO